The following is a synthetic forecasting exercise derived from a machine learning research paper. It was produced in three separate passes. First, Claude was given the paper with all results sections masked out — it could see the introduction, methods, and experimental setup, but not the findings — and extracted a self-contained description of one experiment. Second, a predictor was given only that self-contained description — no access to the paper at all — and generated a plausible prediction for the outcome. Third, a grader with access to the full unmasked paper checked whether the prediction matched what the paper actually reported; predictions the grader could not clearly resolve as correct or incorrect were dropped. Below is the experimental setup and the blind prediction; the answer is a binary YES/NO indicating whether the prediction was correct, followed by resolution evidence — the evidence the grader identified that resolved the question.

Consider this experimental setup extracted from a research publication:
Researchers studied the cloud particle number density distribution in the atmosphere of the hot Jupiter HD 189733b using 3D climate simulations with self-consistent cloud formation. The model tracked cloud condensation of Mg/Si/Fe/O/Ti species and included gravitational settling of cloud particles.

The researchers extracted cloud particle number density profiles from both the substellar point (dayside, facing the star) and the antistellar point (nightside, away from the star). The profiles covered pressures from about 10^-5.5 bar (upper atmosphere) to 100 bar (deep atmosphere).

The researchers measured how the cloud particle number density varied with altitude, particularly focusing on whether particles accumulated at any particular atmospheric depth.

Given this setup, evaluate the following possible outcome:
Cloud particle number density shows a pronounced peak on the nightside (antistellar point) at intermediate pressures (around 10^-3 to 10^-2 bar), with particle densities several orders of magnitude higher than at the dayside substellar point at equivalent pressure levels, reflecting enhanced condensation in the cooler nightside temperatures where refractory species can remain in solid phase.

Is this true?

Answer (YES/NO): NO